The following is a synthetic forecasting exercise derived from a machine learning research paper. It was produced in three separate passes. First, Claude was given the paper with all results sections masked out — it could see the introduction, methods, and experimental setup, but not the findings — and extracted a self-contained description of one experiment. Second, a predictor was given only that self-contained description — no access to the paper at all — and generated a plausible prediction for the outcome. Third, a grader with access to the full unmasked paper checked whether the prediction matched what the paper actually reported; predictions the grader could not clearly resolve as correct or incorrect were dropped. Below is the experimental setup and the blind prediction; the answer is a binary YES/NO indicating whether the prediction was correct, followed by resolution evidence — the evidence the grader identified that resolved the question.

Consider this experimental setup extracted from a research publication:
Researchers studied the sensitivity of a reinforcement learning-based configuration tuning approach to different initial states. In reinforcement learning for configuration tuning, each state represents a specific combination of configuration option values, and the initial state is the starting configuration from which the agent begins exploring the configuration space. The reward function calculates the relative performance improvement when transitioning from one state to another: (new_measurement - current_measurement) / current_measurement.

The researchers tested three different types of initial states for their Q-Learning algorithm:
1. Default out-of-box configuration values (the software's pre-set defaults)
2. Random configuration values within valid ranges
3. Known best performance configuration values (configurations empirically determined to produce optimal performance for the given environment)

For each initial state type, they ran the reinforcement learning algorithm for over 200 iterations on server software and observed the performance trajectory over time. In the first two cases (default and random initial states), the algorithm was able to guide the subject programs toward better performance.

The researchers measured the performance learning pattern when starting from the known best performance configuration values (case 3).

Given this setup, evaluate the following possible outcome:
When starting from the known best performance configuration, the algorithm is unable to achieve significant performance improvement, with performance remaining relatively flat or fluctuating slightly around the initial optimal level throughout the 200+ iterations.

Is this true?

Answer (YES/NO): NO